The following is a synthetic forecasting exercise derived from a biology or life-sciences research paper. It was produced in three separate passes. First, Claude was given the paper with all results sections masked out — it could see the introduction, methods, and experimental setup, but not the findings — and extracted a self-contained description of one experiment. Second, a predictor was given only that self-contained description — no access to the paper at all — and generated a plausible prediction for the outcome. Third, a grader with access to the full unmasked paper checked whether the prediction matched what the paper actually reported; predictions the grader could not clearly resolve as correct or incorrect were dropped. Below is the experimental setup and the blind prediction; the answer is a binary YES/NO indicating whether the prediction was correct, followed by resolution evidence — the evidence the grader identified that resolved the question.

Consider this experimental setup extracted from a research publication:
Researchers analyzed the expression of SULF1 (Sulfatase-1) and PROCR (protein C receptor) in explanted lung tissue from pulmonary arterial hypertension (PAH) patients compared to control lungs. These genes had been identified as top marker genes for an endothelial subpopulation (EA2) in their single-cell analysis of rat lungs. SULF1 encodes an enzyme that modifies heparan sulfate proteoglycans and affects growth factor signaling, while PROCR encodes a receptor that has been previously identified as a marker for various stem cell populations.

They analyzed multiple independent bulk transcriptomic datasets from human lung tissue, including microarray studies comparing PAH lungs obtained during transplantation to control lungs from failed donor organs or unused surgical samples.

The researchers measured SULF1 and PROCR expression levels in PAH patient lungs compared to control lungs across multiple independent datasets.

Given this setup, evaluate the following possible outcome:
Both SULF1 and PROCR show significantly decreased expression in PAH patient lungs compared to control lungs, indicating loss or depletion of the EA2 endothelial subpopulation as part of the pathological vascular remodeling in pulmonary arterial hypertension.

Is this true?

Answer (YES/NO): NO